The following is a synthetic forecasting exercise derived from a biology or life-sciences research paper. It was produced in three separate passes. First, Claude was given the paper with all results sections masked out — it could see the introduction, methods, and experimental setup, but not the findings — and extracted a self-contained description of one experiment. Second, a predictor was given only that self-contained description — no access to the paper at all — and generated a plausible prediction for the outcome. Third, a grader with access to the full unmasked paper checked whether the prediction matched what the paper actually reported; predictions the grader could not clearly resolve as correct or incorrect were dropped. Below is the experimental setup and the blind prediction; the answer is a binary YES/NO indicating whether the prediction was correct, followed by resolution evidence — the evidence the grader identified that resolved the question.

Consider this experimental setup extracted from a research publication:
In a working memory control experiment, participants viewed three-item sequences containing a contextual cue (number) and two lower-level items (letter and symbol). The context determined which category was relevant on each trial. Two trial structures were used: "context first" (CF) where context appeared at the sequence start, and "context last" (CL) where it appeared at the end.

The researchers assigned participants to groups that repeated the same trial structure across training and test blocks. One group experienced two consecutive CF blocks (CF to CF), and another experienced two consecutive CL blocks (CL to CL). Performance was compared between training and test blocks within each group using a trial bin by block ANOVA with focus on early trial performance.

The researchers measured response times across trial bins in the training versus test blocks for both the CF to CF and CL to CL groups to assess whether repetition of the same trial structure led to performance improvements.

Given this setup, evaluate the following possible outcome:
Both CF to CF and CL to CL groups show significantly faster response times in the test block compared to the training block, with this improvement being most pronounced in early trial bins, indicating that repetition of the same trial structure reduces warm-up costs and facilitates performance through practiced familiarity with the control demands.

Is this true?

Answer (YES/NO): NO